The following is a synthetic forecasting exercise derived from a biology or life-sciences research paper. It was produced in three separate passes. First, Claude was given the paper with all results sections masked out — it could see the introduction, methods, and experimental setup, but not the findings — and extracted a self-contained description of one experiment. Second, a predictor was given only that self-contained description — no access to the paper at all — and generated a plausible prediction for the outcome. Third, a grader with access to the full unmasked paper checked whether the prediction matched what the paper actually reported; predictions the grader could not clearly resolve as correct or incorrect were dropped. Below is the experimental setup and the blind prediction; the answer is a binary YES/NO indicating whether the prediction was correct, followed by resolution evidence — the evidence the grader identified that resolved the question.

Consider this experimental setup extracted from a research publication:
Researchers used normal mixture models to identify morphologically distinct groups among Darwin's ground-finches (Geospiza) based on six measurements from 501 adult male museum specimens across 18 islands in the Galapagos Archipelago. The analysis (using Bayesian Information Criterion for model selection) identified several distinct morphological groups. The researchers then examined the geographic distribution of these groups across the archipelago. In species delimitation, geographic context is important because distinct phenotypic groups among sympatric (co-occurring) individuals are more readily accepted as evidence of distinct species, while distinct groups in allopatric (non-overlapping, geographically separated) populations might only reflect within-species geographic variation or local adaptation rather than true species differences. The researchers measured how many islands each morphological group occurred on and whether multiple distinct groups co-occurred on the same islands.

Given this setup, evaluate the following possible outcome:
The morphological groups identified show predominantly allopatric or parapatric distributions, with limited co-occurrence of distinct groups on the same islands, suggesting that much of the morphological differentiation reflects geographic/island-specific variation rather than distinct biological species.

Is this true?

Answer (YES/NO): NO